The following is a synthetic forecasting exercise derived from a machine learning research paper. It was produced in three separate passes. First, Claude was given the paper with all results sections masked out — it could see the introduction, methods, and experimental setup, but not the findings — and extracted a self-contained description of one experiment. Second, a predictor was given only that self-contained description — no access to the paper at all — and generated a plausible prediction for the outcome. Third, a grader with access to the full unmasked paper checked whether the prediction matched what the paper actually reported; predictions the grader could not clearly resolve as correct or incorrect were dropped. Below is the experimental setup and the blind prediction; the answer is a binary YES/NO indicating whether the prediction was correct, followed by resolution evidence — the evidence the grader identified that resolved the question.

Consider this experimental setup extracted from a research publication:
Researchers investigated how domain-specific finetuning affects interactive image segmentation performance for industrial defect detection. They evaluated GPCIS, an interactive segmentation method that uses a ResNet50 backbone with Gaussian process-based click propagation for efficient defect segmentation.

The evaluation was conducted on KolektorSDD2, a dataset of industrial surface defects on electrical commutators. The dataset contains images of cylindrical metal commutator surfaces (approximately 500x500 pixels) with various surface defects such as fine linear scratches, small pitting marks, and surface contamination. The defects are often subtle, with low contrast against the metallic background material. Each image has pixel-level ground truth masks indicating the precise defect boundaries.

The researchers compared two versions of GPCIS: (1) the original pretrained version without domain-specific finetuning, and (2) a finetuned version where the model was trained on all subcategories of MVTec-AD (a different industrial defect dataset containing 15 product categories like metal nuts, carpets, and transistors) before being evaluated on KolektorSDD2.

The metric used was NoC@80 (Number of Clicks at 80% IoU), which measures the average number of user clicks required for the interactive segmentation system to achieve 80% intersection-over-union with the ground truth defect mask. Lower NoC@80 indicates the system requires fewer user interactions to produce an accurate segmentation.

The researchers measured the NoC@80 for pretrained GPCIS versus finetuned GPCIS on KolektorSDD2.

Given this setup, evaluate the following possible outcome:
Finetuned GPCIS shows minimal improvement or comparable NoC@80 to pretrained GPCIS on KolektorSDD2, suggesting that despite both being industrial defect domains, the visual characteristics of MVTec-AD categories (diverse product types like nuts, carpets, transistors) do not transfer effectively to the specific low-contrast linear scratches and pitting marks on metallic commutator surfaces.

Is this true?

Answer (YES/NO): NO